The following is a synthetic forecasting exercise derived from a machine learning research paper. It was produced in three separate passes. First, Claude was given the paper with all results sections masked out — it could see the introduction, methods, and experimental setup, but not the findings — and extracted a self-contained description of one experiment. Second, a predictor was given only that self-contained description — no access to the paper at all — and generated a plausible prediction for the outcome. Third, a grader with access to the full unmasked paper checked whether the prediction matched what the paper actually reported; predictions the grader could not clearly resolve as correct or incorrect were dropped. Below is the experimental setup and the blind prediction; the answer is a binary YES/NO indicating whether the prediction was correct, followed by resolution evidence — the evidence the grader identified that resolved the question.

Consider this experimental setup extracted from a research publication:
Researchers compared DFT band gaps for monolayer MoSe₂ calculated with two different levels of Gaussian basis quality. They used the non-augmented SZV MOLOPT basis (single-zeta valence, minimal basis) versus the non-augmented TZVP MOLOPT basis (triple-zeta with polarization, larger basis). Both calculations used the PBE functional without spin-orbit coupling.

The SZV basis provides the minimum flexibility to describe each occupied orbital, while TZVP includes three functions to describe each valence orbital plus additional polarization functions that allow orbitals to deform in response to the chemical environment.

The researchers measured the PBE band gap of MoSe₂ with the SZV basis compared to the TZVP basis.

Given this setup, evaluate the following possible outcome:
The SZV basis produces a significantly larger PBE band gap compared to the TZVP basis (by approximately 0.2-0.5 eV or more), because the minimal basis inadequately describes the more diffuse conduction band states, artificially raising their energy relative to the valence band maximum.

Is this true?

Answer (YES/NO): NO